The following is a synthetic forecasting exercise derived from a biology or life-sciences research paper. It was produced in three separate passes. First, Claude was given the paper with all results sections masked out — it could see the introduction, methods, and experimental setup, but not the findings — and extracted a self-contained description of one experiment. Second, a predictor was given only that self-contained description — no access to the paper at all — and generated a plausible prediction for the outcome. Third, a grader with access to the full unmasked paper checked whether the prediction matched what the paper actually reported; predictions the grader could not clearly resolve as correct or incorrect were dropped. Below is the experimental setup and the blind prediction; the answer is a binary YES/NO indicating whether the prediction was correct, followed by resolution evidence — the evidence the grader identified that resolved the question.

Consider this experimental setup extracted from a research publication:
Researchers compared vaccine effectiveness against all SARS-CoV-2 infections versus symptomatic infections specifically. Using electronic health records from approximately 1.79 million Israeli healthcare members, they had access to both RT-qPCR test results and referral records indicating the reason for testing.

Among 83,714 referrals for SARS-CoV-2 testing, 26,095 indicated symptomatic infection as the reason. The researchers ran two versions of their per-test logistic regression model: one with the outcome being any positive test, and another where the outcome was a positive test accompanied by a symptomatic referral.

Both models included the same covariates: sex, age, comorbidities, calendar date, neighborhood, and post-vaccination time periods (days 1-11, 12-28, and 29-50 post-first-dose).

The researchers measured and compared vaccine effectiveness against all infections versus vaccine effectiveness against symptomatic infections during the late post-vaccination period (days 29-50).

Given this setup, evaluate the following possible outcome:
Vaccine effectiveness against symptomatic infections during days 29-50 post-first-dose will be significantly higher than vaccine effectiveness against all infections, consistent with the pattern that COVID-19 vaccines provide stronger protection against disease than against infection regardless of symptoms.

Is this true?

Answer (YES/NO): YES